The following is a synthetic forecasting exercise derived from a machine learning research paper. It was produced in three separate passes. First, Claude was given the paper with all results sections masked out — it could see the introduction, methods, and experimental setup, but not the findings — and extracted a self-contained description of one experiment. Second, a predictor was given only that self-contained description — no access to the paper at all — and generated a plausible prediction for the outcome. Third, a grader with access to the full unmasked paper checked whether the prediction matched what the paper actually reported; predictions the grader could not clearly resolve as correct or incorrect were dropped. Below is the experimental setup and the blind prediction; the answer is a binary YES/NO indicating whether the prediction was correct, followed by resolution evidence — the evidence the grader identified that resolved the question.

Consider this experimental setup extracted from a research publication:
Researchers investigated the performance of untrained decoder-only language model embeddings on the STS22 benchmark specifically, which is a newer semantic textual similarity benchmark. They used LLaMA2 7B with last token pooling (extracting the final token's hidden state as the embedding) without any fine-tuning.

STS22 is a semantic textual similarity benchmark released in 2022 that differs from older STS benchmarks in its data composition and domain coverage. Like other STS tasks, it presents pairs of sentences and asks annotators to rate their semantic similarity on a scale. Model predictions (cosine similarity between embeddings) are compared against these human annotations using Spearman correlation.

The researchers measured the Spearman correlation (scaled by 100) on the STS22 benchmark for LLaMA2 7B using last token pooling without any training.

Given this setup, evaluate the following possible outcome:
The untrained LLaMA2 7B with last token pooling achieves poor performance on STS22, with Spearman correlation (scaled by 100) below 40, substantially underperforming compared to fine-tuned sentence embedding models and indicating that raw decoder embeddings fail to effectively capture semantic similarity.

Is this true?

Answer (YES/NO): YES